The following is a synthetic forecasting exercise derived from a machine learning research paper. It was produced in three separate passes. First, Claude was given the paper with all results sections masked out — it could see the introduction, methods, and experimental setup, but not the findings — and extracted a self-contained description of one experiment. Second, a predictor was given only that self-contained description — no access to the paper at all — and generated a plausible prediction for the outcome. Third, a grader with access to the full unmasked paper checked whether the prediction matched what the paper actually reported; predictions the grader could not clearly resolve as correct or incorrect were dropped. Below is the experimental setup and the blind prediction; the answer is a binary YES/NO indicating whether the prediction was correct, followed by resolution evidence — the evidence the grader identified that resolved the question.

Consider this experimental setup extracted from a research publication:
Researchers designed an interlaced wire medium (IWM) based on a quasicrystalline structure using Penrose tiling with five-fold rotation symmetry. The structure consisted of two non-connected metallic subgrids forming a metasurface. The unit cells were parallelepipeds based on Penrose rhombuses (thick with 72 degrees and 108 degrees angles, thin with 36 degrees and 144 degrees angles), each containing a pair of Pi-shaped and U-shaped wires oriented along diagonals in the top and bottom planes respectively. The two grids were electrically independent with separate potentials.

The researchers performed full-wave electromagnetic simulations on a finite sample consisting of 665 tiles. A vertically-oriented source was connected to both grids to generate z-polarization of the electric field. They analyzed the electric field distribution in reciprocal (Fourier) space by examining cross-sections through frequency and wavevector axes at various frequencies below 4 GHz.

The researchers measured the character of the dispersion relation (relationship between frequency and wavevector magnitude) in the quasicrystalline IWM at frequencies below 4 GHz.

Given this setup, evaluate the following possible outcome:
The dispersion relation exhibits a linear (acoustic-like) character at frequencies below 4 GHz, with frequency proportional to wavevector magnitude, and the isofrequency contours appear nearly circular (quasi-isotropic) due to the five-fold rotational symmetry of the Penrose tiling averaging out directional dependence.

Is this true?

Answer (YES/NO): YES